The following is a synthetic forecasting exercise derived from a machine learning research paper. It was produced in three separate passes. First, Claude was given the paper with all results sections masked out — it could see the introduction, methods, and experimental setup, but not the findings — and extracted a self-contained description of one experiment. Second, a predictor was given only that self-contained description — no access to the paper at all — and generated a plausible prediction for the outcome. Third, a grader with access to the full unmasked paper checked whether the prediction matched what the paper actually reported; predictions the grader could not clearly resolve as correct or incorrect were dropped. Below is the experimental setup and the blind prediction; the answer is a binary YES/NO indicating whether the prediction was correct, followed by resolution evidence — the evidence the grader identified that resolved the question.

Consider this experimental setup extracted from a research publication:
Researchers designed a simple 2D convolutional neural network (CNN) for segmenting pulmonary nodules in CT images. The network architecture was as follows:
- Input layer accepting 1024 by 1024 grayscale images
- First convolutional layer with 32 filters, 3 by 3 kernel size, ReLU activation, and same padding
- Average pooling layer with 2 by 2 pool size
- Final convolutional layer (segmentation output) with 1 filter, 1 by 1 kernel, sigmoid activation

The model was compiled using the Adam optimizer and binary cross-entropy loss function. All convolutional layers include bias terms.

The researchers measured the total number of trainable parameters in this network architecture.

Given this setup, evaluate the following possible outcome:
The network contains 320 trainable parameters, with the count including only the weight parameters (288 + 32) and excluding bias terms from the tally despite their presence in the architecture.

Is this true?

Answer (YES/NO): NO